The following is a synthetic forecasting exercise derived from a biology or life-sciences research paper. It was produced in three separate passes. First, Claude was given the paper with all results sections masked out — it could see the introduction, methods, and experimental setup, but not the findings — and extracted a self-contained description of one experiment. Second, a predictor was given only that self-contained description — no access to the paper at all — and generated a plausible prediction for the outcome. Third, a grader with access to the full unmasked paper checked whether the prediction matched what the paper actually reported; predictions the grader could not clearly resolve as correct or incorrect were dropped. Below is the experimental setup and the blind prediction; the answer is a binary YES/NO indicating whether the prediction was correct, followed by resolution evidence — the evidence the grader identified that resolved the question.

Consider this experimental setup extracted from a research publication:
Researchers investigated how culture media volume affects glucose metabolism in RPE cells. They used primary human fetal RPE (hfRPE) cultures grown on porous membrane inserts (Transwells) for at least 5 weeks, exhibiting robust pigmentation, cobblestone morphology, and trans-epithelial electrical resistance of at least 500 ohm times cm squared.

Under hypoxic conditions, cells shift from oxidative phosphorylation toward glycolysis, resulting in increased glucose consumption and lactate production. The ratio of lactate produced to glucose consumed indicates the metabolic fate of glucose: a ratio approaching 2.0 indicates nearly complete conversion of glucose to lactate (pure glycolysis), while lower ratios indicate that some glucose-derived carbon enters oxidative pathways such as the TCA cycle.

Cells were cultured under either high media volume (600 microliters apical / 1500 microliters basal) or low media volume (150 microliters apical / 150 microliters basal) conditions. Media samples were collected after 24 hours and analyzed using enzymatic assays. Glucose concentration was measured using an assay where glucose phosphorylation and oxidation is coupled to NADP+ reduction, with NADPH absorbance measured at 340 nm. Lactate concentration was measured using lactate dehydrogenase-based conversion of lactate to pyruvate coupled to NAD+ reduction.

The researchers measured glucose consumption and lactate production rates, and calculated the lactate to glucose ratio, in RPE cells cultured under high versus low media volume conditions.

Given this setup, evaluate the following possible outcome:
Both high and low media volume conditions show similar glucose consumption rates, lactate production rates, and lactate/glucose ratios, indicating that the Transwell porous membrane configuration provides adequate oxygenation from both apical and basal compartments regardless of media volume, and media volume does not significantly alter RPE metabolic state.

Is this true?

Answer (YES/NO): NO